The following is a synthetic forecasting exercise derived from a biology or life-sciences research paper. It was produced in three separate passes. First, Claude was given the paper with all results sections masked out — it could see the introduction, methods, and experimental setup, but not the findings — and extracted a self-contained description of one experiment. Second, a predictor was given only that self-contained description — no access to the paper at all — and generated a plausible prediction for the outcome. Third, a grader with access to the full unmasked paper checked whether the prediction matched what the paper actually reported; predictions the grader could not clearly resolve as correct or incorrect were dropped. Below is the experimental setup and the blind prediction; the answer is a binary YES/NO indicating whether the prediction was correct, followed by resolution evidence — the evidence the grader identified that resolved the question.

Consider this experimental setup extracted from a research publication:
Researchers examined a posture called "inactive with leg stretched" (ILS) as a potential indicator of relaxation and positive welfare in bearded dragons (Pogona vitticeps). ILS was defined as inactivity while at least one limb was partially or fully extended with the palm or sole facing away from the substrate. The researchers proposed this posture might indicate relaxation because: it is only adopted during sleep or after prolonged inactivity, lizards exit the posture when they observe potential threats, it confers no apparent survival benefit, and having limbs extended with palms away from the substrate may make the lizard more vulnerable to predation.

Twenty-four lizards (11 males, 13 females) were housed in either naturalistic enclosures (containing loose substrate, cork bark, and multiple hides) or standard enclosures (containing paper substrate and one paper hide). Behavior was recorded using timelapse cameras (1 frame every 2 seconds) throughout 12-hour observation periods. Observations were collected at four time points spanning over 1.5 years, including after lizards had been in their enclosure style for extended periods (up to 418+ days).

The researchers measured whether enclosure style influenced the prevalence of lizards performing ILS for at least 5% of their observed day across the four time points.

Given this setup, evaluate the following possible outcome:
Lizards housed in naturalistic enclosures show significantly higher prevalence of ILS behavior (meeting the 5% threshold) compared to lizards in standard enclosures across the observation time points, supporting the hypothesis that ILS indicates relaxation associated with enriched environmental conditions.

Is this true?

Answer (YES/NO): NO